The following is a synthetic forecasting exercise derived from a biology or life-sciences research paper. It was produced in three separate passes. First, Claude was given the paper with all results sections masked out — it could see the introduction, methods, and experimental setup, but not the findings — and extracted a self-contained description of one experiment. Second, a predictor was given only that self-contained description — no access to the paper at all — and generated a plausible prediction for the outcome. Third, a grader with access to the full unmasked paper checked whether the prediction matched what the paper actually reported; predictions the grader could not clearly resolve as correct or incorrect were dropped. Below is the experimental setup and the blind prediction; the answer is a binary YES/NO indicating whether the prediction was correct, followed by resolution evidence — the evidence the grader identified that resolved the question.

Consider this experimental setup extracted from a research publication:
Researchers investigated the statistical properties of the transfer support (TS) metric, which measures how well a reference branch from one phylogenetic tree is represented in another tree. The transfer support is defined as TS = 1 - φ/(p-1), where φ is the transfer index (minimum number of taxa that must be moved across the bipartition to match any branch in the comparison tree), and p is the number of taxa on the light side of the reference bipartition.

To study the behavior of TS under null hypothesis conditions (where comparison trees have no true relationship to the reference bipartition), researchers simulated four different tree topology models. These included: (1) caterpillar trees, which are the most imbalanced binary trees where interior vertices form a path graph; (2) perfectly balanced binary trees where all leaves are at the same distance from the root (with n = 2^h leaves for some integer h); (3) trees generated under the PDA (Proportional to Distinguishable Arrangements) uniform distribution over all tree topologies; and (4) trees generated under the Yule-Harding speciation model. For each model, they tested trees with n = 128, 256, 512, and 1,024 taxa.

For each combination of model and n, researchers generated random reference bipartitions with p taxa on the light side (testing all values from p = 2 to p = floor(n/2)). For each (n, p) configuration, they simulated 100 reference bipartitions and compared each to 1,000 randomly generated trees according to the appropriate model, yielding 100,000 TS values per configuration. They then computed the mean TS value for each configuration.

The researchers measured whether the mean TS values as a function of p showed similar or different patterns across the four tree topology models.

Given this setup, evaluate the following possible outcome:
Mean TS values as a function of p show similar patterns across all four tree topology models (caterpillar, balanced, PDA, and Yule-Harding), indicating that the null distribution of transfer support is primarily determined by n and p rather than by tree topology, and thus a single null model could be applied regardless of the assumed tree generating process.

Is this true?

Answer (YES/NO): YES